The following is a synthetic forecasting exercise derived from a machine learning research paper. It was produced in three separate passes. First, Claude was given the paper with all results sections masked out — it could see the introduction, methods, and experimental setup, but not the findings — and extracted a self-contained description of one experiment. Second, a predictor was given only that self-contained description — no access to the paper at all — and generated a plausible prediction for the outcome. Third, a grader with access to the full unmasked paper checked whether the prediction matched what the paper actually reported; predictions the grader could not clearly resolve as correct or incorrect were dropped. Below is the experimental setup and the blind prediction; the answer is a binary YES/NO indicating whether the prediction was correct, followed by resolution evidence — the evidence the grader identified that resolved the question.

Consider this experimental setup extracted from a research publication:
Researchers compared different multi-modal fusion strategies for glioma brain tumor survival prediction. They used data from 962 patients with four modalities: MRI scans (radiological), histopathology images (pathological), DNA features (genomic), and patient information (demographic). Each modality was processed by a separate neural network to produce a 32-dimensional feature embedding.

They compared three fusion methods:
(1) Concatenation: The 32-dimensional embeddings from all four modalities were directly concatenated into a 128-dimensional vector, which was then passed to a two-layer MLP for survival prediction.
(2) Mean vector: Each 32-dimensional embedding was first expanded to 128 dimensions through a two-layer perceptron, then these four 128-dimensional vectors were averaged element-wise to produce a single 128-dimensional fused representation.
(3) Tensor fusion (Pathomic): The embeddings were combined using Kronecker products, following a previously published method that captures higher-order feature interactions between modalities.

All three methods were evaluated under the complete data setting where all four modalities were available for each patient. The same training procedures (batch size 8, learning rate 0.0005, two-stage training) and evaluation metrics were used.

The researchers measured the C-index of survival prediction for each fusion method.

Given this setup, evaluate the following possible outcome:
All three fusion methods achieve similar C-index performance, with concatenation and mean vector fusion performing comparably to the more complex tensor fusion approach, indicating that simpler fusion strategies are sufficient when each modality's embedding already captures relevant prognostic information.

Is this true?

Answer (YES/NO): NO